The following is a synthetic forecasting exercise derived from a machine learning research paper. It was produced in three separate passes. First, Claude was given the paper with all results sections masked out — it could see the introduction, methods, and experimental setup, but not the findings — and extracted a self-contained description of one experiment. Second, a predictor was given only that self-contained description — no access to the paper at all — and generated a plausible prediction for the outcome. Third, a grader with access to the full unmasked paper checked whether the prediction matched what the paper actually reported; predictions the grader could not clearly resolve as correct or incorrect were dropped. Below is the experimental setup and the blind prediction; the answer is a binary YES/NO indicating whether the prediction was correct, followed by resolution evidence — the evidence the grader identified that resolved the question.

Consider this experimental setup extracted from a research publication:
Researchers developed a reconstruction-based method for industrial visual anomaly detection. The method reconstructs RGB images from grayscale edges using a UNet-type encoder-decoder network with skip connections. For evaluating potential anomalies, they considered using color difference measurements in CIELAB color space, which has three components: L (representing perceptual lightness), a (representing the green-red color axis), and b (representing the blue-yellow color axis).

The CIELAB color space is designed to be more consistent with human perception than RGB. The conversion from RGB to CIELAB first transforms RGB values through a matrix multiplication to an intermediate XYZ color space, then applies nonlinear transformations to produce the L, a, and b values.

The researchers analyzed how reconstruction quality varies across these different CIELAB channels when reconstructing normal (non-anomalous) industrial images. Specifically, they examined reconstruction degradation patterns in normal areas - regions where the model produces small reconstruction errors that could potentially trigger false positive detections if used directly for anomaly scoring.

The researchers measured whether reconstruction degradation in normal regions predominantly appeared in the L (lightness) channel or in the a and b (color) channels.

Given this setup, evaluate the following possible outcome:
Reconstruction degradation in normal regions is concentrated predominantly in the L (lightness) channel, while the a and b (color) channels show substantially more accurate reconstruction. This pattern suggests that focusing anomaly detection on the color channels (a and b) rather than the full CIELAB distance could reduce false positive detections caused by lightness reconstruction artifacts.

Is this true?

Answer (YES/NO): YES